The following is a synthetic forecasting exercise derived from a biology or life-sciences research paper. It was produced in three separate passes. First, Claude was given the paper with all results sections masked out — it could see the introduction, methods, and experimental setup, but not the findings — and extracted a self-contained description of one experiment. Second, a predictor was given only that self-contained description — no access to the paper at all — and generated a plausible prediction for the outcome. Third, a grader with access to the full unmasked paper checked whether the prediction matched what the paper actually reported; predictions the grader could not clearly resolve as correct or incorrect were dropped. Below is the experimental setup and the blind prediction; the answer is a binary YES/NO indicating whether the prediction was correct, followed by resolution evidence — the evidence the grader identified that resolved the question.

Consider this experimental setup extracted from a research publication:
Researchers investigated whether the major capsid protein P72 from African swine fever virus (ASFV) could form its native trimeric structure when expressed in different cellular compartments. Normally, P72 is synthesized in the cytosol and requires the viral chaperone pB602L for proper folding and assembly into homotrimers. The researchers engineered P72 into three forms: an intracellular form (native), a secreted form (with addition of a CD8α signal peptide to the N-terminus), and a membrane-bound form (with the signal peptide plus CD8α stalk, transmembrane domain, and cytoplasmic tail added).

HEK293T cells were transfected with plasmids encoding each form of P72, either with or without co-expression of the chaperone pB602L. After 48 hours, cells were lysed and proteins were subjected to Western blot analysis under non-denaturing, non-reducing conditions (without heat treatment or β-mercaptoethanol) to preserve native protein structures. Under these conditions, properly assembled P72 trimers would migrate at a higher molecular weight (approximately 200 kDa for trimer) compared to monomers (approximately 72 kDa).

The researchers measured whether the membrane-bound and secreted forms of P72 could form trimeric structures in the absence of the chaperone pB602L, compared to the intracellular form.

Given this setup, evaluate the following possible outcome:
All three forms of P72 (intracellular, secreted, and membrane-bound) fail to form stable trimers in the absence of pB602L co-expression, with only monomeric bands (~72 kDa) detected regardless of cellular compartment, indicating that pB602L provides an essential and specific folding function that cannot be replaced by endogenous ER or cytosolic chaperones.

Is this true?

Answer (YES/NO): NO